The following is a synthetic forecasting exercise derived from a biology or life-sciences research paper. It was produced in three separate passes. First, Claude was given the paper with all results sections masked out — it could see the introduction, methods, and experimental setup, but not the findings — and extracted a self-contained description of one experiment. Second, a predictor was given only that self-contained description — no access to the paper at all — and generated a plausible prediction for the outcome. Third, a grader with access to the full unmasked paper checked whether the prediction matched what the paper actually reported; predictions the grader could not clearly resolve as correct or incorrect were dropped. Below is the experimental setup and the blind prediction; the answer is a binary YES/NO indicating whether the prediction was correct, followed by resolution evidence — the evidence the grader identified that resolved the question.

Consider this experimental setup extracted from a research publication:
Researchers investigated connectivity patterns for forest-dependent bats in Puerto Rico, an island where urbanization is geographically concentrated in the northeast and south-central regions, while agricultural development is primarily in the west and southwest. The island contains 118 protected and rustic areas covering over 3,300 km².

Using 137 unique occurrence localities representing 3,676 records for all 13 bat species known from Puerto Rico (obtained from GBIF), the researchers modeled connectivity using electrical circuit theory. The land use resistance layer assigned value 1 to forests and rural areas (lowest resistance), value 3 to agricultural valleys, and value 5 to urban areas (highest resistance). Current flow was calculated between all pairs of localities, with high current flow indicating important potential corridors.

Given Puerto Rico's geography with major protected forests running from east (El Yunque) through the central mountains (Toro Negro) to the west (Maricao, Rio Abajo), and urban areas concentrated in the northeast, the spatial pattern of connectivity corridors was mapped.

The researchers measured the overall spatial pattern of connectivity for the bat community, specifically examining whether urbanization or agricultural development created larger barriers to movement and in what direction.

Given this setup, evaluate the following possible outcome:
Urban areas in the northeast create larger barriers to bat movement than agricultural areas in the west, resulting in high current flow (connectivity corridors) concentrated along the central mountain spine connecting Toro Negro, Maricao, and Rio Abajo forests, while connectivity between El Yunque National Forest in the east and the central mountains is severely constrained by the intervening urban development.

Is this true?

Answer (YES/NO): YES